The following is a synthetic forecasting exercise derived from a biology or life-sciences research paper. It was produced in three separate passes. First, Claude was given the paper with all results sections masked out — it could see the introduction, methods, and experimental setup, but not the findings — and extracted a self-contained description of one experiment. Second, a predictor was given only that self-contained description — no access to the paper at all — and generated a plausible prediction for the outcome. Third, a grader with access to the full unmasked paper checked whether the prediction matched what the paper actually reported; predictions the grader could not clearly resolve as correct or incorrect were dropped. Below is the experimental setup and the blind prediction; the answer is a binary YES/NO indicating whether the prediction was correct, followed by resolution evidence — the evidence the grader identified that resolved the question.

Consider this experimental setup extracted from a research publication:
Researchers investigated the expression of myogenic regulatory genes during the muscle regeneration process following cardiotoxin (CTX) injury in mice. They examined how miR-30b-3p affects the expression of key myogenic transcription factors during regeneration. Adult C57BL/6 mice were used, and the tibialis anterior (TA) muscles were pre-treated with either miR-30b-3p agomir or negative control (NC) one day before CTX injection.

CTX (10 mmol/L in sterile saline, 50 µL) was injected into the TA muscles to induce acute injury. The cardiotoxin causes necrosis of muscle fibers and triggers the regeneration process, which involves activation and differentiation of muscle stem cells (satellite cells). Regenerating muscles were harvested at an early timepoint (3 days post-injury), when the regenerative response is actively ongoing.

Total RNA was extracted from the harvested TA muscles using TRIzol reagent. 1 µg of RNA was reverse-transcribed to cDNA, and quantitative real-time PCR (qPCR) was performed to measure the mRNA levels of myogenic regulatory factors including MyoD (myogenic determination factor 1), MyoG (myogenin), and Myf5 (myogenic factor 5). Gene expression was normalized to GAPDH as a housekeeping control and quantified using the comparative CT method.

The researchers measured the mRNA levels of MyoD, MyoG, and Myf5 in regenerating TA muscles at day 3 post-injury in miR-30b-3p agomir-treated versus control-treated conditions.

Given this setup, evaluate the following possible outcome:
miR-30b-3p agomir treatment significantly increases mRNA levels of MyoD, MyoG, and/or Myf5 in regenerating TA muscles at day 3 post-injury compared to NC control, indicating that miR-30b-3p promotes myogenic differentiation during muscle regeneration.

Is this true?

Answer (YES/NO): NO